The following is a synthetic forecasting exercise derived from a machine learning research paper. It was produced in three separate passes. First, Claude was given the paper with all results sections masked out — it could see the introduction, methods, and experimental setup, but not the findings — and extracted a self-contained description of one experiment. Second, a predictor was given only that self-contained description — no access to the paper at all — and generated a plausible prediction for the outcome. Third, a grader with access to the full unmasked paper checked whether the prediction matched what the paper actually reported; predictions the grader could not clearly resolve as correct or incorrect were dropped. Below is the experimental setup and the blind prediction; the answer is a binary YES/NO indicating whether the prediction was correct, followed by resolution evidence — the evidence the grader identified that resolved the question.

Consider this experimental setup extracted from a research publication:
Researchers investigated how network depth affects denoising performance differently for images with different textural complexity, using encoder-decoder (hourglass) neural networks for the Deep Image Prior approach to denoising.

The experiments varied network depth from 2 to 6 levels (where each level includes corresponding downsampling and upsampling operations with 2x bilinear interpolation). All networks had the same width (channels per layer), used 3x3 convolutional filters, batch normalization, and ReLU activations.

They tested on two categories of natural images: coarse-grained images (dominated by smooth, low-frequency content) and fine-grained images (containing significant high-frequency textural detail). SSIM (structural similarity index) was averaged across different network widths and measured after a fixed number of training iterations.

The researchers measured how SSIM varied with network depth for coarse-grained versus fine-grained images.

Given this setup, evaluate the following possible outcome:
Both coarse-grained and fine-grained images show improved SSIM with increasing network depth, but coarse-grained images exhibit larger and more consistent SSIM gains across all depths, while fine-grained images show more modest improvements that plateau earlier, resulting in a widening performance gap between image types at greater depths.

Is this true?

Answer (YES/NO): NO